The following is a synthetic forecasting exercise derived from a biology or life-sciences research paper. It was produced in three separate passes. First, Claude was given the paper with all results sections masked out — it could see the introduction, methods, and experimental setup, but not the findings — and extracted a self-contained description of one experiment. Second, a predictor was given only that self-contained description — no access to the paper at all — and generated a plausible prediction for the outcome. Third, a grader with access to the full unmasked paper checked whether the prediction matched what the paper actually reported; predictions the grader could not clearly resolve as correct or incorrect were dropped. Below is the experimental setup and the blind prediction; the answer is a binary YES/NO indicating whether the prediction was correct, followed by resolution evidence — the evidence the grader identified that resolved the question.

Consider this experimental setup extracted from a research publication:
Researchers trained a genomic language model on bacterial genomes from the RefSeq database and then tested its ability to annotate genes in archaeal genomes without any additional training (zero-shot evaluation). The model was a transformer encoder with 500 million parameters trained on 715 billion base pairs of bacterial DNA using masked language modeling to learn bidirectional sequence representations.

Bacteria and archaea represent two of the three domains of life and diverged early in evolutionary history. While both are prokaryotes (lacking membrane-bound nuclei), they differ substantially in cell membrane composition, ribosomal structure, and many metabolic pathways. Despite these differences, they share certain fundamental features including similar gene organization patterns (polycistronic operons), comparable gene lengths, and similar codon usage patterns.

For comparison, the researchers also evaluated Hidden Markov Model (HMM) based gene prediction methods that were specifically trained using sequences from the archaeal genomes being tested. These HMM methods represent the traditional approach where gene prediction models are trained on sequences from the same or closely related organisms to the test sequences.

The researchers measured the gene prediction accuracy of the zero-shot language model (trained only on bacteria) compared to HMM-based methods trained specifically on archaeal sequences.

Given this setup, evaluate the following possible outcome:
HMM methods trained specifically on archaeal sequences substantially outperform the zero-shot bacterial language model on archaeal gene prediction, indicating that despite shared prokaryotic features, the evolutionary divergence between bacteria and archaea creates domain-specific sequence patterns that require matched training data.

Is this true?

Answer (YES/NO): NO